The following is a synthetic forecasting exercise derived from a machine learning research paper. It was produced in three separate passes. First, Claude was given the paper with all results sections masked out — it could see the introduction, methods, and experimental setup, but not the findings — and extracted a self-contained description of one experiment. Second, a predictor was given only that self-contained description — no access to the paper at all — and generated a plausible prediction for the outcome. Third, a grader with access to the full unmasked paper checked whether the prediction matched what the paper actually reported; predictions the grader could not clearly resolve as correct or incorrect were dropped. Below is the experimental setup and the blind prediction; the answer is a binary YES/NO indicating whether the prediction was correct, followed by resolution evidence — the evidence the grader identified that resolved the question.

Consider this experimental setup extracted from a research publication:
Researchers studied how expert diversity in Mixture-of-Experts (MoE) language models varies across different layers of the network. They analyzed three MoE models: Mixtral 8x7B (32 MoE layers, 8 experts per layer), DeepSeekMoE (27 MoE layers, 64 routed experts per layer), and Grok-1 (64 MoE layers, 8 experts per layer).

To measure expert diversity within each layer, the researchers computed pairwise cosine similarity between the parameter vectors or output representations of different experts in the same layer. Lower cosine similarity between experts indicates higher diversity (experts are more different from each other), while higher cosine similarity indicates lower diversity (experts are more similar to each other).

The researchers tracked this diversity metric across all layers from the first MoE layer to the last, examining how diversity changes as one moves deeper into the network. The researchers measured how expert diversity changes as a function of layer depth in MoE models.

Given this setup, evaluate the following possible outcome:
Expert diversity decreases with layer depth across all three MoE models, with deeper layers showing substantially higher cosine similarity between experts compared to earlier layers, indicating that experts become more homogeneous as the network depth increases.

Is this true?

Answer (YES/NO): NO